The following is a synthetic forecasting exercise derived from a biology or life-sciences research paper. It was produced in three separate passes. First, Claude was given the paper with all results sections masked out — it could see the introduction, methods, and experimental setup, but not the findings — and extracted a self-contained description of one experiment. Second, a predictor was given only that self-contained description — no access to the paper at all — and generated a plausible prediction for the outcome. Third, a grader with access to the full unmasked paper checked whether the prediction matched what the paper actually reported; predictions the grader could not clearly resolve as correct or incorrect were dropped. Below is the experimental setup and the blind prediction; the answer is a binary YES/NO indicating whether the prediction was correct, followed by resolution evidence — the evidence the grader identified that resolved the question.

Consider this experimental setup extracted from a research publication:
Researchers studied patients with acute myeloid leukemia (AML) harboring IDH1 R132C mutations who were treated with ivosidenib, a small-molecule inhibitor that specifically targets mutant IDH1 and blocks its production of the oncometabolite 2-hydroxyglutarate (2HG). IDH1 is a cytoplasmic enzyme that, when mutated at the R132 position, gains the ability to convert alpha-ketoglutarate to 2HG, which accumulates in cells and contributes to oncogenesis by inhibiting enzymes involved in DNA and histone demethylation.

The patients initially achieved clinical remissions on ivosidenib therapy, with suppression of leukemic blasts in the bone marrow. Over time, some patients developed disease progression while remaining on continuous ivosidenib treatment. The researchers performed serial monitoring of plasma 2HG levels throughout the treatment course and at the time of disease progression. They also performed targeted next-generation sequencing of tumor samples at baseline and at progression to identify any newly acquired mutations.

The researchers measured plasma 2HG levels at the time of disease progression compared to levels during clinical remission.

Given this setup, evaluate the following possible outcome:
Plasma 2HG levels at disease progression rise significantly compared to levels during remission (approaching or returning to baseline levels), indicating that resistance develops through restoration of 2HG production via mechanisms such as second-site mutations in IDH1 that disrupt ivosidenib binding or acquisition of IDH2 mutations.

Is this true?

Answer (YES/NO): YES